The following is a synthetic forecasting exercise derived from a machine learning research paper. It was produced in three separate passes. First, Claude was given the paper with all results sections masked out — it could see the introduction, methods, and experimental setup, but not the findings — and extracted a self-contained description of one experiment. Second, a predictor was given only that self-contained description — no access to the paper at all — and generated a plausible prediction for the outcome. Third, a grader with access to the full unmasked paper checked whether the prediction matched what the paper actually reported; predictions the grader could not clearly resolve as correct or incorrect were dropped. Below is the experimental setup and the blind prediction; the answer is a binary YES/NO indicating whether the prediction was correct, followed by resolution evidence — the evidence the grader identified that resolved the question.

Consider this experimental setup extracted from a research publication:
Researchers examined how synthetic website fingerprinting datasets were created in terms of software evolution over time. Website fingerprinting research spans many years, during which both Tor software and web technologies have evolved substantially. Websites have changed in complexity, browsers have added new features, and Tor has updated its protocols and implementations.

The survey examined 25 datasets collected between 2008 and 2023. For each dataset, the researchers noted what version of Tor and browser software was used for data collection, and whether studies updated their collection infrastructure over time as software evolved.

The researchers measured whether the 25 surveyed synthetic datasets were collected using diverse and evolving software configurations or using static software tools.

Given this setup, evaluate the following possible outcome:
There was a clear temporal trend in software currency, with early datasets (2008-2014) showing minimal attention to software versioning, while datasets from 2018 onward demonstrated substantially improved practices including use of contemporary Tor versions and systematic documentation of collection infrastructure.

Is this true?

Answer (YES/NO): NO